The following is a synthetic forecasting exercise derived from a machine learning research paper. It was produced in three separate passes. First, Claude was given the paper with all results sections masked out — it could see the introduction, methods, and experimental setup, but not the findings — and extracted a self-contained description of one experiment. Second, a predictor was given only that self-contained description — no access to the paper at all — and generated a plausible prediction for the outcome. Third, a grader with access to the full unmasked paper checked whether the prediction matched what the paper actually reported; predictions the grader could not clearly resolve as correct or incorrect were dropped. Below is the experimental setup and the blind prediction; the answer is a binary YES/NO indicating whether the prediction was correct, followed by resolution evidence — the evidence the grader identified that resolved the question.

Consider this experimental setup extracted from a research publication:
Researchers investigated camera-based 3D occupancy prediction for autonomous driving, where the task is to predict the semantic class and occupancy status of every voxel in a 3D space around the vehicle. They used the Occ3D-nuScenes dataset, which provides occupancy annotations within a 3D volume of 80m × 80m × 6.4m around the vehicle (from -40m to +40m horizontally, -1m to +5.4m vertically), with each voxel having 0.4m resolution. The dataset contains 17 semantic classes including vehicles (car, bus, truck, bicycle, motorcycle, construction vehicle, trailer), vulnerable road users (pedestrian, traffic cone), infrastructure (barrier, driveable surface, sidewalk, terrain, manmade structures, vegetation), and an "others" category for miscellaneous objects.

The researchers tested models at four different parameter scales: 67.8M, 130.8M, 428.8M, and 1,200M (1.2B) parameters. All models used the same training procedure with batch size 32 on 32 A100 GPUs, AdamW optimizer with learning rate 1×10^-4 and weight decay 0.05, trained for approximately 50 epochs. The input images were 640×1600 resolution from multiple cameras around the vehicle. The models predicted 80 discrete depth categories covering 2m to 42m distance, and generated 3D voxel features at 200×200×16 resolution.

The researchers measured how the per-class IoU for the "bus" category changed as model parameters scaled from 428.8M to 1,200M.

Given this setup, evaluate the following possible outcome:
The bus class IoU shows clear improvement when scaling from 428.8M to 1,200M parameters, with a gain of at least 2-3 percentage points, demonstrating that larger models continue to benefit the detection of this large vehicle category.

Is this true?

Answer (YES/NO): NO